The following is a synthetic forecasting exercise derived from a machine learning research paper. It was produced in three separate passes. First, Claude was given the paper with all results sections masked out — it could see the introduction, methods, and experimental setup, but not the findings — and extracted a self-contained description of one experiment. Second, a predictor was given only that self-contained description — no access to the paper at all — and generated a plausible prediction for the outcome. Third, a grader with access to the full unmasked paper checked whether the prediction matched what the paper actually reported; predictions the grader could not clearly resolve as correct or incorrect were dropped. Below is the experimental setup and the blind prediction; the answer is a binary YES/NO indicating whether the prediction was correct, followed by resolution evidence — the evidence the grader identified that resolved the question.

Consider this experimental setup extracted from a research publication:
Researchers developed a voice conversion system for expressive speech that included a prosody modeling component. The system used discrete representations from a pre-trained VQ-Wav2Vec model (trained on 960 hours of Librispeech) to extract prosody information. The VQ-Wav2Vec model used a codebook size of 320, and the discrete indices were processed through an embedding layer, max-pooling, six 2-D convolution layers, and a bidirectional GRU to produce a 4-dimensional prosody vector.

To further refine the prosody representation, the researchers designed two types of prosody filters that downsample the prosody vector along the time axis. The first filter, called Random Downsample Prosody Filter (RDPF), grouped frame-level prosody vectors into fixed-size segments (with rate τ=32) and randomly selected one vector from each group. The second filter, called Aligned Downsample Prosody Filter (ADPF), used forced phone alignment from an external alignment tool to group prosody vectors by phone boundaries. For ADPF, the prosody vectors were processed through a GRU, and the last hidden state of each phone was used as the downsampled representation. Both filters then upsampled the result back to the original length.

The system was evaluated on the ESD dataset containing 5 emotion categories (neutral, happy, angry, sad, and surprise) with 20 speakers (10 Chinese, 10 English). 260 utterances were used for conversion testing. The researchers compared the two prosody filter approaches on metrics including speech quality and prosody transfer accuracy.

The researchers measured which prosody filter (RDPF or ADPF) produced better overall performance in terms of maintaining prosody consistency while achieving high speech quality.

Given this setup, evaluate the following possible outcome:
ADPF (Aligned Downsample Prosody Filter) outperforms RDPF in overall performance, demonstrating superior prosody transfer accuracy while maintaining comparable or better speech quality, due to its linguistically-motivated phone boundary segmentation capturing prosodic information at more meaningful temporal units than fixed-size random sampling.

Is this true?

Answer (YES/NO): YES